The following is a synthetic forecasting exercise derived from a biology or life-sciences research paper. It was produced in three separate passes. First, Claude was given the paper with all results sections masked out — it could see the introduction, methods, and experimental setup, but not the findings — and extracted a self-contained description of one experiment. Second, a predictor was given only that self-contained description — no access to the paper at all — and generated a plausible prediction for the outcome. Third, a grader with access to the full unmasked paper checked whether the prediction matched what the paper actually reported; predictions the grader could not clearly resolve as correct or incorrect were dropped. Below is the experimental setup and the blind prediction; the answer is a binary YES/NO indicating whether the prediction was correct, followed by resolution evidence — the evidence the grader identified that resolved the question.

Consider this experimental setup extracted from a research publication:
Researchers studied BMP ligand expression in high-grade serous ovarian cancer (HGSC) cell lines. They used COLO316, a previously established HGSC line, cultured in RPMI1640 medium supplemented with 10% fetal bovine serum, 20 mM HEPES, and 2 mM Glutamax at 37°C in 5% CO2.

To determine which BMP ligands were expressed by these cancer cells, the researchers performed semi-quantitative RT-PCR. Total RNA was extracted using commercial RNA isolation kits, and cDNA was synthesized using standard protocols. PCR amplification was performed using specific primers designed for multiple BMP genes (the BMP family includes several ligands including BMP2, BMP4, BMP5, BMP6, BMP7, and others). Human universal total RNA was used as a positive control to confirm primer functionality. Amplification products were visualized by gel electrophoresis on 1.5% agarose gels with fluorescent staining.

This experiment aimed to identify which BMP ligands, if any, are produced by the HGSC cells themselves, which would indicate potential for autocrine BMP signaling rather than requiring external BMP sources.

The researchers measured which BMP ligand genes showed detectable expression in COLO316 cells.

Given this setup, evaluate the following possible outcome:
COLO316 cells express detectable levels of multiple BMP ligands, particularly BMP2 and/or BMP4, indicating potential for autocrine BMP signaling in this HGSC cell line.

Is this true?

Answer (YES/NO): YES